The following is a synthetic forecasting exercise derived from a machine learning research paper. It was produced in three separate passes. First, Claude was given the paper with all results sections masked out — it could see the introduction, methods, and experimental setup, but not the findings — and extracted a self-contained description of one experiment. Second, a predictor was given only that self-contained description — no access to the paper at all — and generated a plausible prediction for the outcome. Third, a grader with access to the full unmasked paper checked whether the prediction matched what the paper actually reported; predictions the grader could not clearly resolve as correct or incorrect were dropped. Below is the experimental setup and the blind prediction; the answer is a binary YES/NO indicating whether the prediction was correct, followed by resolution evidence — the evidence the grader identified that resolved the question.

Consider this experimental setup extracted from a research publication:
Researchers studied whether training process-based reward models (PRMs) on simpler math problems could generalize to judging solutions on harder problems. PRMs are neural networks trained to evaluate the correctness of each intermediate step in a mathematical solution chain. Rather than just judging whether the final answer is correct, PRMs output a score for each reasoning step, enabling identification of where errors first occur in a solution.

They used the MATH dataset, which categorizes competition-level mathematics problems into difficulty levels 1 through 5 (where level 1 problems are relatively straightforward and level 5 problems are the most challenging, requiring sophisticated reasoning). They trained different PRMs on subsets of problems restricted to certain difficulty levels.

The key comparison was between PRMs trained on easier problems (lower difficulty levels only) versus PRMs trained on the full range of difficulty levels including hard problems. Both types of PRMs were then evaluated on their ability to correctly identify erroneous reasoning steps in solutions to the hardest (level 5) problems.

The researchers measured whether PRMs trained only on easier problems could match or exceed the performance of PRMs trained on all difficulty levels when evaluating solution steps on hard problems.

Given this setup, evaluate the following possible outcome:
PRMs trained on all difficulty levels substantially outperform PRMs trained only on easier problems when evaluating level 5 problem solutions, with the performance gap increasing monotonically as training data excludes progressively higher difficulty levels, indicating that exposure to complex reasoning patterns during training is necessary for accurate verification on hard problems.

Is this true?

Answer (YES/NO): NO